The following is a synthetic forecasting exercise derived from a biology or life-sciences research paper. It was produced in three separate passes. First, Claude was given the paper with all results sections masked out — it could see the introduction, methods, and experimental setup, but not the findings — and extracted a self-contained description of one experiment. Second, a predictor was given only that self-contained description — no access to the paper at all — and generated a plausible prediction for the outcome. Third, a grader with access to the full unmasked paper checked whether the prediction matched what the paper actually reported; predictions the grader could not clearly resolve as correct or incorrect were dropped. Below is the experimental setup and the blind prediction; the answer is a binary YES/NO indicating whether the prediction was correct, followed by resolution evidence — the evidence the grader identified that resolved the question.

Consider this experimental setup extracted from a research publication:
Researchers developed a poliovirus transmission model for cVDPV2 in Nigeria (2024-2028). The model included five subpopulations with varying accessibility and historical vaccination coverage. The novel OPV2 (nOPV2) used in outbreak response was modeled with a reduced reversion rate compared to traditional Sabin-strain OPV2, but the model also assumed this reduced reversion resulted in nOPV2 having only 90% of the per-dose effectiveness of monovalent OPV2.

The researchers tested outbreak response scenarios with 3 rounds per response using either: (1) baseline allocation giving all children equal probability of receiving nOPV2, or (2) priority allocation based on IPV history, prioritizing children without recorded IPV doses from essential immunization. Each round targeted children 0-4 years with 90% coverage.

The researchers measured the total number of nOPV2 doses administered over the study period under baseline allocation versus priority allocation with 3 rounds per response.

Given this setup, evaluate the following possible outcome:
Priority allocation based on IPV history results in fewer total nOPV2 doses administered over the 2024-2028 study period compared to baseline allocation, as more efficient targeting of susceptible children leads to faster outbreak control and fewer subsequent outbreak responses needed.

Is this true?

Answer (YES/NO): NO